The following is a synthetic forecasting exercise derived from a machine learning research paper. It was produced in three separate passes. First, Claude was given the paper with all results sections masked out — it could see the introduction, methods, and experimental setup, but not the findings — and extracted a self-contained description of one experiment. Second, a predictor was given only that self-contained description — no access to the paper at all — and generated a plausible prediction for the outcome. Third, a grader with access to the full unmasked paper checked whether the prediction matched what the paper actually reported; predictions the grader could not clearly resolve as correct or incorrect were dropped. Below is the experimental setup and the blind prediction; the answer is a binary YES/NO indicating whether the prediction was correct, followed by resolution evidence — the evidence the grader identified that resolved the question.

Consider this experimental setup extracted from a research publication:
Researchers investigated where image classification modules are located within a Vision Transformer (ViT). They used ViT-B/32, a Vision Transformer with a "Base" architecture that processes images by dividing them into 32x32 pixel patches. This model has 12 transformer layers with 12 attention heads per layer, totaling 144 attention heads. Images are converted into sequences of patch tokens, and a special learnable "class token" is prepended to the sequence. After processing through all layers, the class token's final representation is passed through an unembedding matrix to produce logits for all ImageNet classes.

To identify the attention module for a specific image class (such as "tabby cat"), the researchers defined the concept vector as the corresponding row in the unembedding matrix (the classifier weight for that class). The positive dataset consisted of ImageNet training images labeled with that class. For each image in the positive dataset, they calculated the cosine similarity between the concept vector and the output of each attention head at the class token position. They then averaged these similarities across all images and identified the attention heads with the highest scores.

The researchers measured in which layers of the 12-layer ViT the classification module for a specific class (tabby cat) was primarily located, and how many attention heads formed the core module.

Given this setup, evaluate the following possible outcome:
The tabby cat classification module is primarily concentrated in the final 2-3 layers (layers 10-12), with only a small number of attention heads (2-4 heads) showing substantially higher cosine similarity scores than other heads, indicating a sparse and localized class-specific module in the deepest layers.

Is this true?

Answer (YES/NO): YES